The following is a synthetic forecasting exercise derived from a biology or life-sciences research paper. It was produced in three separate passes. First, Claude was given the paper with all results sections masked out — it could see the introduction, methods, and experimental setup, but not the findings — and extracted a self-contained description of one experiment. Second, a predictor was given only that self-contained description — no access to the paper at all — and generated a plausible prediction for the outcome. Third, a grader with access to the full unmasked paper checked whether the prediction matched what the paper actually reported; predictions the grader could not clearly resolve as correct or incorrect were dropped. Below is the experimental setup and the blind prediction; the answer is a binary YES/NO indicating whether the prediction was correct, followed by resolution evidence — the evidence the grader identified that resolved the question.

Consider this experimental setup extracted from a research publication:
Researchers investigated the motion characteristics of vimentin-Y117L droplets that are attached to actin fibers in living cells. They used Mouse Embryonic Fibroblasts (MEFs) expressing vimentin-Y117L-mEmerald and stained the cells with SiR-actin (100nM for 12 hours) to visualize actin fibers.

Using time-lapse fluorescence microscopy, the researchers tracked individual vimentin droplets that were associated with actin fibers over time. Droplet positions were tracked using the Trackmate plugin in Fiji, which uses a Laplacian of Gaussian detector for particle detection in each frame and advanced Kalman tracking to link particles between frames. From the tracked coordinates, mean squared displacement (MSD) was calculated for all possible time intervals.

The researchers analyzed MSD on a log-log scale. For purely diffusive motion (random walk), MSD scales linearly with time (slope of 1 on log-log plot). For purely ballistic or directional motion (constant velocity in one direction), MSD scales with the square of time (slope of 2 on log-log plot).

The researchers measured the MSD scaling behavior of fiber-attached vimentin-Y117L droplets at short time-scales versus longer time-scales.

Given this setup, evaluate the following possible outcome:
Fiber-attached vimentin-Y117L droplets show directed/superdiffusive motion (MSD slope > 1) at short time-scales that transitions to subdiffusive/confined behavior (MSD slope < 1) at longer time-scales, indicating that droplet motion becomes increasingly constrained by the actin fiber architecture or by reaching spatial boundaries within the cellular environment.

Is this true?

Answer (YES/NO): NO